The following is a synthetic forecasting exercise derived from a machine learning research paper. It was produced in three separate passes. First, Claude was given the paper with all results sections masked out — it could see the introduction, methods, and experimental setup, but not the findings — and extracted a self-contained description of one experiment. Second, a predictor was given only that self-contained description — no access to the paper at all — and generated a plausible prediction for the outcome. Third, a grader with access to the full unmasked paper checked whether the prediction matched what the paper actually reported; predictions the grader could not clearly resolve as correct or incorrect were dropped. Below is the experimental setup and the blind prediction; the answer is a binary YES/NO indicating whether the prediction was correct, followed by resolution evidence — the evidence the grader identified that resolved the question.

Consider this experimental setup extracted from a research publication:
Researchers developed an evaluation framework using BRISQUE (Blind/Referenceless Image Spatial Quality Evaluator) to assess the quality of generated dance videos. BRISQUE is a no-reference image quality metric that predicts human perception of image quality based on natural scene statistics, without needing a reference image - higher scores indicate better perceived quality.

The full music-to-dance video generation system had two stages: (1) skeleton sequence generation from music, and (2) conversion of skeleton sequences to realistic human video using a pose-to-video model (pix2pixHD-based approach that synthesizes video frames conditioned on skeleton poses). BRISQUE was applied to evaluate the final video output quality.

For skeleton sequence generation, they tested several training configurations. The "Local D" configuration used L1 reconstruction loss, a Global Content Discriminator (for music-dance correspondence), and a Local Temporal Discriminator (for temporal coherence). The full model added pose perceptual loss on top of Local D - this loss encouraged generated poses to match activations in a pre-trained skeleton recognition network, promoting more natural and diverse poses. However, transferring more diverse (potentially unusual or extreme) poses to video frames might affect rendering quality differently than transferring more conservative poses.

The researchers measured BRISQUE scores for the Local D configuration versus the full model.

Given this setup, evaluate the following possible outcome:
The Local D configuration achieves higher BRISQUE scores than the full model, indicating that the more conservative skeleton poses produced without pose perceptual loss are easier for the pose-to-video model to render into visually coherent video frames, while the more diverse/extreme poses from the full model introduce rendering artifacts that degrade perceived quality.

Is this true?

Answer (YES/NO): YES